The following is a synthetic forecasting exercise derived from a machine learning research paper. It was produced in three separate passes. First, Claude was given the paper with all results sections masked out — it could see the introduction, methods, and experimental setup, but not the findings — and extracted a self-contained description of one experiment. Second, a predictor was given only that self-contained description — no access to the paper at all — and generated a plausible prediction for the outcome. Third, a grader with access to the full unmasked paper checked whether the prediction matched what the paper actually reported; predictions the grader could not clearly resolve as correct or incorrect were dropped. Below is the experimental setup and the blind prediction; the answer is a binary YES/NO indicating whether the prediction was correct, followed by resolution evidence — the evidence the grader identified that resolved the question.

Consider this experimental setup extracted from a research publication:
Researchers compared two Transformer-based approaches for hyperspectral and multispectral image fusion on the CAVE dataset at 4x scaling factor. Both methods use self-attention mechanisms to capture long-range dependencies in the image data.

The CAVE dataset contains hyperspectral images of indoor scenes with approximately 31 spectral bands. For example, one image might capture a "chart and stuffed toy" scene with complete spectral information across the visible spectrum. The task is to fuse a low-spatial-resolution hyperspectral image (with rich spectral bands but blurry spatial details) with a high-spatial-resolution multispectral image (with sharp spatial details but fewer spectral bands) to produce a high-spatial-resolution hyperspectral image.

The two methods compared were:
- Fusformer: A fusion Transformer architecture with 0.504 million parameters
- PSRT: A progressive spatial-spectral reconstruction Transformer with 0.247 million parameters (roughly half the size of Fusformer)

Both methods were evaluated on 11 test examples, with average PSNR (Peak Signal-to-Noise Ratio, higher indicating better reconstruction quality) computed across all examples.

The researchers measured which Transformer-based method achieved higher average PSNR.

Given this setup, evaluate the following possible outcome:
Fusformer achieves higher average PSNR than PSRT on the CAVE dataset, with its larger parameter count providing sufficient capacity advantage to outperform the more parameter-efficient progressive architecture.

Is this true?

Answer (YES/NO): NO